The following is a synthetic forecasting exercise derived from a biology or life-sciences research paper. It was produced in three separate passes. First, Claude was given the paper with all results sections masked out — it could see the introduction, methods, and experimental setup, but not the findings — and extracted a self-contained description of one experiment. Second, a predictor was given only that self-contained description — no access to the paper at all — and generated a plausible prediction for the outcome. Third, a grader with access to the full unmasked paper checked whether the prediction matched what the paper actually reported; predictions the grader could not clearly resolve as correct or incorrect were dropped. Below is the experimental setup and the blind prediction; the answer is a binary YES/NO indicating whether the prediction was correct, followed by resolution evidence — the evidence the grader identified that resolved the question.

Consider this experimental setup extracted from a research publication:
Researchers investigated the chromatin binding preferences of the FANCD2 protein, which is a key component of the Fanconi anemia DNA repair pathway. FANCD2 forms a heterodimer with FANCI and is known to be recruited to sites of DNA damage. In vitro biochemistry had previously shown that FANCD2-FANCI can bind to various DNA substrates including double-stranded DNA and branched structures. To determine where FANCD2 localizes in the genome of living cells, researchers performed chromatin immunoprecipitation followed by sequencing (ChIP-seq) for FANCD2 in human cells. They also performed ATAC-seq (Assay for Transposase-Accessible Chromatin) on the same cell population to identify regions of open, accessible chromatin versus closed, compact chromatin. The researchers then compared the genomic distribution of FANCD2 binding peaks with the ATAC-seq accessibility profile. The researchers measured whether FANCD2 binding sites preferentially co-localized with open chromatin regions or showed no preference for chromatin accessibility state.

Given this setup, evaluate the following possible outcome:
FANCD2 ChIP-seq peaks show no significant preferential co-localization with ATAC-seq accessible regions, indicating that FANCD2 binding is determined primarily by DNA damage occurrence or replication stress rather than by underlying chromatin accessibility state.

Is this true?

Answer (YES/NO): NO